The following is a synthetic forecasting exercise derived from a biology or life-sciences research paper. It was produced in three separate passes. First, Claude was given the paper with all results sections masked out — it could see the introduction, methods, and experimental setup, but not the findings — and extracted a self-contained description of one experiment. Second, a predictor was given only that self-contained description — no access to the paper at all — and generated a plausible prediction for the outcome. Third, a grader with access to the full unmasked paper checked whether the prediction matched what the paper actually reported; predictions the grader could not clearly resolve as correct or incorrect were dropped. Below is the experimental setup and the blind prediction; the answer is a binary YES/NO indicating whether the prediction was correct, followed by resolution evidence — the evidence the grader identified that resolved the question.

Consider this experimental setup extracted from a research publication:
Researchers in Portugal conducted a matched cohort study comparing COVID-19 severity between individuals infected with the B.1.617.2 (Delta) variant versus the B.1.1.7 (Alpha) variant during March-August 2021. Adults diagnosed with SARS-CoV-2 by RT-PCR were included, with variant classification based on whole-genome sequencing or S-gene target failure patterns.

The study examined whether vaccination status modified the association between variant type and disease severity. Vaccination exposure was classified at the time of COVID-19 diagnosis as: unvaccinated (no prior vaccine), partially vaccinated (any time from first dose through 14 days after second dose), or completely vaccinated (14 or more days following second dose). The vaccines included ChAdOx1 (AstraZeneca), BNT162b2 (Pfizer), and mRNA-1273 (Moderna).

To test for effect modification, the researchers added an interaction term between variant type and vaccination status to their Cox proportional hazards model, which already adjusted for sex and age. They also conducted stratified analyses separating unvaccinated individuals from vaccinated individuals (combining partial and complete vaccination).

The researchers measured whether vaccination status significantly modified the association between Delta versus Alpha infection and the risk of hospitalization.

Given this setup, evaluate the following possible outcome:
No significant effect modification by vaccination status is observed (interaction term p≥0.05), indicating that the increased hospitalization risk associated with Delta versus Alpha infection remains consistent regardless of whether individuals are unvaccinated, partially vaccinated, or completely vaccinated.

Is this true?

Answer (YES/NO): NO